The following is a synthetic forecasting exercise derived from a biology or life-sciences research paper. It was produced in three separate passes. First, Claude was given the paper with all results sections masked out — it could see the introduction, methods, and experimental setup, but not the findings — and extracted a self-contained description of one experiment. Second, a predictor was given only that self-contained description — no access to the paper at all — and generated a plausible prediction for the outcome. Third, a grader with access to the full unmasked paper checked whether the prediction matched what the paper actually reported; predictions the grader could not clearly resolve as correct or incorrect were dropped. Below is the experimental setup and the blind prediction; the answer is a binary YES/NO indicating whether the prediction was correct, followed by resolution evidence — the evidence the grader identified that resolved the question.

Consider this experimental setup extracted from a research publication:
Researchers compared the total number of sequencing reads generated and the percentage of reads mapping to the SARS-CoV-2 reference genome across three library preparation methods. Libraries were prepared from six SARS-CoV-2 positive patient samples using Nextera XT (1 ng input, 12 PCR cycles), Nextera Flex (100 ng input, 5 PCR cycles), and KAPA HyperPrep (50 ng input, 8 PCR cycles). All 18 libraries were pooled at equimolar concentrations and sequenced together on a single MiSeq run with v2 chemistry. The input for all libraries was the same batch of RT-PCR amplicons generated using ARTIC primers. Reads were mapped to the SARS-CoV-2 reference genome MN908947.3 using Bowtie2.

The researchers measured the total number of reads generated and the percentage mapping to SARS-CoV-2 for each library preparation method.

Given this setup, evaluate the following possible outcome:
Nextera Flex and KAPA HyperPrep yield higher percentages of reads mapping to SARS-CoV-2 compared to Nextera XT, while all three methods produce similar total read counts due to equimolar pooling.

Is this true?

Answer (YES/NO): NO